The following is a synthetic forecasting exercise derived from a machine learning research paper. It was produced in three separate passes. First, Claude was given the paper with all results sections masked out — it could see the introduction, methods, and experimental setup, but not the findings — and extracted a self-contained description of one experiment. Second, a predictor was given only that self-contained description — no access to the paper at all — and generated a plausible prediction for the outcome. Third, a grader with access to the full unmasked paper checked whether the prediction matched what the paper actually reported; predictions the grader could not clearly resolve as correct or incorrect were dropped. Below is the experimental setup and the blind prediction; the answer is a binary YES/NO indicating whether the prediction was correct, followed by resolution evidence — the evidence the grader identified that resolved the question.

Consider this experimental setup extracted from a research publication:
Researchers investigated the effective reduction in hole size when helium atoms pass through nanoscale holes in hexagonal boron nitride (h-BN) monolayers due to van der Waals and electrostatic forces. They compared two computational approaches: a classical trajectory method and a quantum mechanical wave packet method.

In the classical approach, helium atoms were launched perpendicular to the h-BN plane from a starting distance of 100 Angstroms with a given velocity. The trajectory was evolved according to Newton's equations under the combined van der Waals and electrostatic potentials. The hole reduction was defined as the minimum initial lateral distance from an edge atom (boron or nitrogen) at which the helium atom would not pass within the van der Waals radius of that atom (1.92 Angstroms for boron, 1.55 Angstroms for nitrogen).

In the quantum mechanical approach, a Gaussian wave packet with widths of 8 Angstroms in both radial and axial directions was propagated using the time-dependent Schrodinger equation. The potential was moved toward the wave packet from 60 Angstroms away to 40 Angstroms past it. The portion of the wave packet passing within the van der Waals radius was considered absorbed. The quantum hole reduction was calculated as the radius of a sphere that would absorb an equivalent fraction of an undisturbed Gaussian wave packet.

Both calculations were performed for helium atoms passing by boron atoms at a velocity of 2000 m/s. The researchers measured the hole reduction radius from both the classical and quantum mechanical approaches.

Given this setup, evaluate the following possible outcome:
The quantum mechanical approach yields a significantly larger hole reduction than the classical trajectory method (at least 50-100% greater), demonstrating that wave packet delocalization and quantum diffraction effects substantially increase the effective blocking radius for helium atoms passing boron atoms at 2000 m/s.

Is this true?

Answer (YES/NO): NO